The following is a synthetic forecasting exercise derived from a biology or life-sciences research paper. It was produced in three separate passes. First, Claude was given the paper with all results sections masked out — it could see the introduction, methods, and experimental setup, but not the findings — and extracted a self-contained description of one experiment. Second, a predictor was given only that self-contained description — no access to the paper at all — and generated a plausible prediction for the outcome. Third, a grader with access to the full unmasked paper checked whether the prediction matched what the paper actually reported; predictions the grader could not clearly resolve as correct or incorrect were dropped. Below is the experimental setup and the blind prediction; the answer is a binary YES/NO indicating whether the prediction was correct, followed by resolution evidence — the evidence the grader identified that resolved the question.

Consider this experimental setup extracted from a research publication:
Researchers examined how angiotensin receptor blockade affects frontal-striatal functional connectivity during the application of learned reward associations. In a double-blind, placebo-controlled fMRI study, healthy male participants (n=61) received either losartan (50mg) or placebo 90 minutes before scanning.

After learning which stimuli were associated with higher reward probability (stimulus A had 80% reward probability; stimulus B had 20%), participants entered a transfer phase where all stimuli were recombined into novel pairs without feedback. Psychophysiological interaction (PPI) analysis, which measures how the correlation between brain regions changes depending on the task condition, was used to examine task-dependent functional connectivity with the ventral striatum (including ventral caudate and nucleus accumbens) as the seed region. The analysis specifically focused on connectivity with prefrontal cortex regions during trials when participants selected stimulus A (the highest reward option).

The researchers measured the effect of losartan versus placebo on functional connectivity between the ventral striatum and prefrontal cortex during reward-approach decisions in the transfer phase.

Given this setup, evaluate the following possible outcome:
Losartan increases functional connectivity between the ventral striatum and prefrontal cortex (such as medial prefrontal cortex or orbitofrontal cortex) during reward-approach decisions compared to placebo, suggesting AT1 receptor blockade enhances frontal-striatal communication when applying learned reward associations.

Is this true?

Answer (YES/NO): NO